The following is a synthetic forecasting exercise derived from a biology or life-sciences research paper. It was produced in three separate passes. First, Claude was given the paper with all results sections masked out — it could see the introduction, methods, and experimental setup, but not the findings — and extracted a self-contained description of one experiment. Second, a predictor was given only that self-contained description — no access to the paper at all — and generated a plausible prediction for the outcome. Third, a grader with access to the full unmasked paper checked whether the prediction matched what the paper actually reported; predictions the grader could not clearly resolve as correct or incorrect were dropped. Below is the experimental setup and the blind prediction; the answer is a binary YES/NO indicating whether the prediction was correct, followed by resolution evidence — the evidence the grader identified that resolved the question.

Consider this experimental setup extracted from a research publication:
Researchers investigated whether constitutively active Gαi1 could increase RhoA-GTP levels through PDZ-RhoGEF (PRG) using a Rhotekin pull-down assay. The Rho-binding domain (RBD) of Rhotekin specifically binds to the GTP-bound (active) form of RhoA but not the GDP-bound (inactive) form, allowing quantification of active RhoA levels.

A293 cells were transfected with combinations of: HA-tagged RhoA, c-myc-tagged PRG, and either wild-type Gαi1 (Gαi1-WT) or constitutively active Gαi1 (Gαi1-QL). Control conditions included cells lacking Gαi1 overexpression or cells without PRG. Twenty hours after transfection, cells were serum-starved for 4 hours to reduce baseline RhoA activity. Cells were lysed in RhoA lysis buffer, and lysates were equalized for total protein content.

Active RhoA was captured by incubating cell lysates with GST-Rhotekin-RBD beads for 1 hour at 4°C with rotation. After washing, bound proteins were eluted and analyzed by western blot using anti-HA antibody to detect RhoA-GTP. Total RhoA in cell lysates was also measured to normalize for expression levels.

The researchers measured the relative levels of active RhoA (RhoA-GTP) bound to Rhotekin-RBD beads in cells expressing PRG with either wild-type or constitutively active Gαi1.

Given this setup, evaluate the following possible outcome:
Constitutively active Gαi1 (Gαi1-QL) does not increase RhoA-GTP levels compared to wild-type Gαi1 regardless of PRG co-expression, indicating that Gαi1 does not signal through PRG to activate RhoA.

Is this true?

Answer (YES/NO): NO